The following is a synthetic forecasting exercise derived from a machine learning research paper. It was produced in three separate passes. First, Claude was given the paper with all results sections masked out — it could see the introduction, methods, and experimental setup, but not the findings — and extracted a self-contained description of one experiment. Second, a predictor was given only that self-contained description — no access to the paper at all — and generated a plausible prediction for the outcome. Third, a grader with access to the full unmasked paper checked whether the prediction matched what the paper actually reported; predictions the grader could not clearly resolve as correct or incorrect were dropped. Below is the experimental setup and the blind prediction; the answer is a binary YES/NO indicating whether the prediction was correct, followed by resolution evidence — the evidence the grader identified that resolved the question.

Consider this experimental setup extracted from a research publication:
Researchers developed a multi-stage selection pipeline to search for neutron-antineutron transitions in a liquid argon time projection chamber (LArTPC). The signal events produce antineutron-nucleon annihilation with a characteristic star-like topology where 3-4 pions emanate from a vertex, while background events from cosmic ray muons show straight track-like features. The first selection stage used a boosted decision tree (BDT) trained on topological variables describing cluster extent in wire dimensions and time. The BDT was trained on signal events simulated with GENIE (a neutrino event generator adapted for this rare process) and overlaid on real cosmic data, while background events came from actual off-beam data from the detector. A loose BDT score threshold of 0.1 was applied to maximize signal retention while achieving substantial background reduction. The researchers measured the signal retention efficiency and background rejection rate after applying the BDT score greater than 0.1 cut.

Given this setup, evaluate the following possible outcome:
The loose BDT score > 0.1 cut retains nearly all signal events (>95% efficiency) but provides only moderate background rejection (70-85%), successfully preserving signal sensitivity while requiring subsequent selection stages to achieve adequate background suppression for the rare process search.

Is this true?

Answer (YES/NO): NO